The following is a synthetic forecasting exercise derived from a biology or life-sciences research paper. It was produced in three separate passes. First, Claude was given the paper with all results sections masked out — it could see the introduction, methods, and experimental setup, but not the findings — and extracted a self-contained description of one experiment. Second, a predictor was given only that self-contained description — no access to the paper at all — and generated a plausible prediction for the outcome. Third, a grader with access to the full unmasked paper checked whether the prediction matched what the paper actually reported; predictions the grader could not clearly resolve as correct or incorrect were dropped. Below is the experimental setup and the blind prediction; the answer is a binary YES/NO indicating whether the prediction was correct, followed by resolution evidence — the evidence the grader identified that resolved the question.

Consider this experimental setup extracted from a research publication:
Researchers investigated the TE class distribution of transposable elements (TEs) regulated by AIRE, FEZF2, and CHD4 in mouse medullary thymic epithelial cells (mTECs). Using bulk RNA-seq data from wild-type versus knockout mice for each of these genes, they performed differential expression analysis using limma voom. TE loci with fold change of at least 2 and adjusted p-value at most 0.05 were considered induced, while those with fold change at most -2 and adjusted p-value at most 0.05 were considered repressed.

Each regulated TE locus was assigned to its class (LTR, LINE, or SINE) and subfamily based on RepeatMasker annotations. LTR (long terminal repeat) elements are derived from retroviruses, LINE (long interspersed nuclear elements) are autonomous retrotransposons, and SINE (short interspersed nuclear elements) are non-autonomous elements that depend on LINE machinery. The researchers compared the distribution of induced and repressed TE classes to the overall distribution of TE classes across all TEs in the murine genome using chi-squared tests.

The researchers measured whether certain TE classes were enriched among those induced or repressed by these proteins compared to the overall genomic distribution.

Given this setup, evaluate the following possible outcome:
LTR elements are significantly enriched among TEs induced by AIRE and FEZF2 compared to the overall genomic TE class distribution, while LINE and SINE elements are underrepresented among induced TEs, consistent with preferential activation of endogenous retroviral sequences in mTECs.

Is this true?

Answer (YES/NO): NO